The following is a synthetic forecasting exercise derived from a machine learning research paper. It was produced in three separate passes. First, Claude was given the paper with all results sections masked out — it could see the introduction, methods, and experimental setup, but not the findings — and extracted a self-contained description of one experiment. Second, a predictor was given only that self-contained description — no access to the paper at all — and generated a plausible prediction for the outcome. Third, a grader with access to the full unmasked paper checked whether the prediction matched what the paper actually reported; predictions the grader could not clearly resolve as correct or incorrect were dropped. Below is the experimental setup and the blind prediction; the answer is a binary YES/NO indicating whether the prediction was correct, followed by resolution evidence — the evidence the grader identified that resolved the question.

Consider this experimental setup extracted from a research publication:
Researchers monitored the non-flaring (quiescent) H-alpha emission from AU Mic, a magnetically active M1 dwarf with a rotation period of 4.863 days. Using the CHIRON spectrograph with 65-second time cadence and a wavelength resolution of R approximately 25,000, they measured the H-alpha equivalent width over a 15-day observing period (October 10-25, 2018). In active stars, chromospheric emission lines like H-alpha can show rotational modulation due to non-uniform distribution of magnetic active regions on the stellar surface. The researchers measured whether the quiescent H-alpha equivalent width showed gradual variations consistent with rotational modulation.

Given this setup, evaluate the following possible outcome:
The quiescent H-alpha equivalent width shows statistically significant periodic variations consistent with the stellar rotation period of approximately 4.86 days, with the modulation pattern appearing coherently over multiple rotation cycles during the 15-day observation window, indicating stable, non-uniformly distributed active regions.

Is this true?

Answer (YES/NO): NO